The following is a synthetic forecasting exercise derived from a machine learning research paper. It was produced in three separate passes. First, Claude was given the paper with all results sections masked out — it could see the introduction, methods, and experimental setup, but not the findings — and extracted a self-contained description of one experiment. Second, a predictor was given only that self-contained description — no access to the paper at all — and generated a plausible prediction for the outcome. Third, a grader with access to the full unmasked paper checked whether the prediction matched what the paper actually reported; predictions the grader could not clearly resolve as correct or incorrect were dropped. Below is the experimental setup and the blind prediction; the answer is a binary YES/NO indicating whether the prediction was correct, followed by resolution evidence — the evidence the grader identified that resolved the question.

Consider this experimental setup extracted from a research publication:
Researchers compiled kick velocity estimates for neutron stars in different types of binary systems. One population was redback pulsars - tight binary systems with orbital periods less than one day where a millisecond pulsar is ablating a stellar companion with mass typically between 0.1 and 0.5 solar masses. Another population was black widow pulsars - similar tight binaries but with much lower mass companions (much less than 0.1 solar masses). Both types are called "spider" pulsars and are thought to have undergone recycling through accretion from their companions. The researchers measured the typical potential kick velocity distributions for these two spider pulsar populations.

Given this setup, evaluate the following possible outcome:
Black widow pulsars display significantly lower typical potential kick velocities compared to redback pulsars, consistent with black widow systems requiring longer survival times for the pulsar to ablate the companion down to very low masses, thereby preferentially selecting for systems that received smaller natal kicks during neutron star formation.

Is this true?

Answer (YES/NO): NO